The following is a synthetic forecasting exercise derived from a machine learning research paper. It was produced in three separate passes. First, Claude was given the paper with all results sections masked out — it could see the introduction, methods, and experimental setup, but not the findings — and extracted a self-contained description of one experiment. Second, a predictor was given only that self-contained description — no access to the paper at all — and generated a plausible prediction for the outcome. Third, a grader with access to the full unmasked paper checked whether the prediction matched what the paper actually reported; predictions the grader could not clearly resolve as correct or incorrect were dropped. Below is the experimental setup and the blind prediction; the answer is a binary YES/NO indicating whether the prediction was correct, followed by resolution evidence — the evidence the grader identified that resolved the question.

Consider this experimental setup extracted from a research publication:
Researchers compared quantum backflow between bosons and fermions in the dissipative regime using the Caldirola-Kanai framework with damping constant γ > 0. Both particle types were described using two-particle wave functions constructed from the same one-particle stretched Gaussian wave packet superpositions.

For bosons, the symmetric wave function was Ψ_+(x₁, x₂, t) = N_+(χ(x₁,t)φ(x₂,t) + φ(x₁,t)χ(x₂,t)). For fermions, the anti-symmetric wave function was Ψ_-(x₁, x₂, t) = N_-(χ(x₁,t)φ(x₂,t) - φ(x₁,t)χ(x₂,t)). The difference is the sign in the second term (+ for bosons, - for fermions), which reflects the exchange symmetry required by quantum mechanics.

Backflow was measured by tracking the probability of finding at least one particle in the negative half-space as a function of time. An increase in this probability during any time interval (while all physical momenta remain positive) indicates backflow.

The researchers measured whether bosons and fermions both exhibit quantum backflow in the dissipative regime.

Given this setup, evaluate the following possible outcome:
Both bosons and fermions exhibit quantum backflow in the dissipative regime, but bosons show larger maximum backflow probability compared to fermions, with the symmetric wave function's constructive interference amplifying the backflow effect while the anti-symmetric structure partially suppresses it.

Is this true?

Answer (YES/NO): NO